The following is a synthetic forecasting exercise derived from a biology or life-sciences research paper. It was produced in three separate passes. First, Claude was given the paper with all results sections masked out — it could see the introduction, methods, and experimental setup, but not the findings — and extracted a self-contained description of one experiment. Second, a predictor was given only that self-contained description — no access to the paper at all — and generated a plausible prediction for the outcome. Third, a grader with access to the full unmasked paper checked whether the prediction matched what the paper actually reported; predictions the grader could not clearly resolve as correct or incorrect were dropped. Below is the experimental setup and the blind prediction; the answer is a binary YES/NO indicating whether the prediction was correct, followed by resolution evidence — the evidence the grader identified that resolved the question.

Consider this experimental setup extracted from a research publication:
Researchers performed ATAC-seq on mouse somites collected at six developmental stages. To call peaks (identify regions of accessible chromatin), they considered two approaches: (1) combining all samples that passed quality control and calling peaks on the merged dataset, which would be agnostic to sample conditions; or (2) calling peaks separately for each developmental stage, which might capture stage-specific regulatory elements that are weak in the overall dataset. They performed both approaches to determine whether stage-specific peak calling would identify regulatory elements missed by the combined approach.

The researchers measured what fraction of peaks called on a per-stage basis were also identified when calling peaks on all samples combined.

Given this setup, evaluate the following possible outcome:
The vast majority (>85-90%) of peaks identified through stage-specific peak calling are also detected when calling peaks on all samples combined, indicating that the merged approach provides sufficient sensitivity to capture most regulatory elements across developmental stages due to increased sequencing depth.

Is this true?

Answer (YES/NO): YES